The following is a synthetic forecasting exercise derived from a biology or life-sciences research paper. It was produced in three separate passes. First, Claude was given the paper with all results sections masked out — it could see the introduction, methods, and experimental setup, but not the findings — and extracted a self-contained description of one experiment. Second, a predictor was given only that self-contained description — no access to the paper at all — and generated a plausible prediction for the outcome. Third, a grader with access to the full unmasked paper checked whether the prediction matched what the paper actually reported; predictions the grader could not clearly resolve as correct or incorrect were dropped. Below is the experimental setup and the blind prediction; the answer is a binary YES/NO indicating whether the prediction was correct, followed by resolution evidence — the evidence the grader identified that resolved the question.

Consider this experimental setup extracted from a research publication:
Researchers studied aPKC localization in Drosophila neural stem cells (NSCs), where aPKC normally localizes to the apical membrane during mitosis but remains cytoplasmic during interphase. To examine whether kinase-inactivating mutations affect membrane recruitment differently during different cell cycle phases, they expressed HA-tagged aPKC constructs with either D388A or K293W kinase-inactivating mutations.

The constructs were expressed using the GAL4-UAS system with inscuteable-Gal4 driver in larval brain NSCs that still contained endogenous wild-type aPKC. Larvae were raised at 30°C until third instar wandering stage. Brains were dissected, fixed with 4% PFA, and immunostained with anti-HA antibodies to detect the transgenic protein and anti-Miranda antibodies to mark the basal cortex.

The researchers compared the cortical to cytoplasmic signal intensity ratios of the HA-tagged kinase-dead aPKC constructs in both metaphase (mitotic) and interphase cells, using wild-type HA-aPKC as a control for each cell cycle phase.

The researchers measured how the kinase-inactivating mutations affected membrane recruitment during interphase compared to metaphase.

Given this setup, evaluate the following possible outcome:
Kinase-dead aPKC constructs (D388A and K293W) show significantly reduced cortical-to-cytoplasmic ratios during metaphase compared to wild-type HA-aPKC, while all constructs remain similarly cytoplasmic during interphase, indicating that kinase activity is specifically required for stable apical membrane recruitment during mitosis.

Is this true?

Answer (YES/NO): NO